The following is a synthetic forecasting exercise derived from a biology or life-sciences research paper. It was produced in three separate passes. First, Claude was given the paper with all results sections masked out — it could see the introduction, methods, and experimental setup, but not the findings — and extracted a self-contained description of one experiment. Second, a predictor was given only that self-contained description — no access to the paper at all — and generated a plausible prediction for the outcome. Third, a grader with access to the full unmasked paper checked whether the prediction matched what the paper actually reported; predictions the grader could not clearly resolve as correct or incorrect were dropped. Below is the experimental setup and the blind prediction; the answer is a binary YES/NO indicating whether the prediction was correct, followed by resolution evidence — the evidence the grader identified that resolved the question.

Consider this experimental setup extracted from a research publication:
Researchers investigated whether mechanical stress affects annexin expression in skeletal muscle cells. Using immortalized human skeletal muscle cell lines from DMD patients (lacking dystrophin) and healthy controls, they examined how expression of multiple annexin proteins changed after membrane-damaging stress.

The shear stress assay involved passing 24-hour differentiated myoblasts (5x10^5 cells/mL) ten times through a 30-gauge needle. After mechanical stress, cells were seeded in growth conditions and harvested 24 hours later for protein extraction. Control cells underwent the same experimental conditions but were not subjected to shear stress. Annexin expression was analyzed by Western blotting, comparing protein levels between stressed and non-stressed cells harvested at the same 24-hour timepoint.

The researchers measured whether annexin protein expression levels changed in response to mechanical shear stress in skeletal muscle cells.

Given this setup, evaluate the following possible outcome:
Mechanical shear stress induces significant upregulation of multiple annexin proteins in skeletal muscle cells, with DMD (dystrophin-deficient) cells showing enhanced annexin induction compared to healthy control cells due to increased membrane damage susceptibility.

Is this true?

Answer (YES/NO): NO